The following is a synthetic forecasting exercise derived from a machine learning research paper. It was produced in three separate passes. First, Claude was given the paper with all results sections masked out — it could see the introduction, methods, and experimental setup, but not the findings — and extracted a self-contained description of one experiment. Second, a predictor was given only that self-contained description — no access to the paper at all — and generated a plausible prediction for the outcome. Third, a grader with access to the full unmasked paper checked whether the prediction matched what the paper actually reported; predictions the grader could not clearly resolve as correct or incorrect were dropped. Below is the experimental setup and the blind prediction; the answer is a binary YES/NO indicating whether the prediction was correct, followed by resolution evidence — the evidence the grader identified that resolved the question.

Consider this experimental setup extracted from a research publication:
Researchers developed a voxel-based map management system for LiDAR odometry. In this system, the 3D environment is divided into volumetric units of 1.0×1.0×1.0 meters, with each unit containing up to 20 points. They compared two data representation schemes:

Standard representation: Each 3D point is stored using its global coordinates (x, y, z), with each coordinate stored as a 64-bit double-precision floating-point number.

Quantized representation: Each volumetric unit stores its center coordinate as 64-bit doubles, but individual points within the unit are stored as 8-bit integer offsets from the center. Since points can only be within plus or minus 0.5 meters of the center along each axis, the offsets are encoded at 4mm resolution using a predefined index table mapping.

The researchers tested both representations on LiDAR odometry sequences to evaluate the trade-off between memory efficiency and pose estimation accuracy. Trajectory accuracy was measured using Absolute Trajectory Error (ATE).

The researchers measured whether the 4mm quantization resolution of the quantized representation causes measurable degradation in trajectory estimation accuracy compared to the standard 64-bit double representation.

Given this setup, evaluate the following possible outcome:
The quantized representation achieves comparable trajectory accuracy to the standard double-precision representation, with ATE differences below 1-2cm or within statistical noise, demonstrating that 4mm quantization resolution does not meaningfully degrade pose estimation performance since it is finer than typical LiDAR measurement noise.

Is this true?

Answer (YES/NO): NO